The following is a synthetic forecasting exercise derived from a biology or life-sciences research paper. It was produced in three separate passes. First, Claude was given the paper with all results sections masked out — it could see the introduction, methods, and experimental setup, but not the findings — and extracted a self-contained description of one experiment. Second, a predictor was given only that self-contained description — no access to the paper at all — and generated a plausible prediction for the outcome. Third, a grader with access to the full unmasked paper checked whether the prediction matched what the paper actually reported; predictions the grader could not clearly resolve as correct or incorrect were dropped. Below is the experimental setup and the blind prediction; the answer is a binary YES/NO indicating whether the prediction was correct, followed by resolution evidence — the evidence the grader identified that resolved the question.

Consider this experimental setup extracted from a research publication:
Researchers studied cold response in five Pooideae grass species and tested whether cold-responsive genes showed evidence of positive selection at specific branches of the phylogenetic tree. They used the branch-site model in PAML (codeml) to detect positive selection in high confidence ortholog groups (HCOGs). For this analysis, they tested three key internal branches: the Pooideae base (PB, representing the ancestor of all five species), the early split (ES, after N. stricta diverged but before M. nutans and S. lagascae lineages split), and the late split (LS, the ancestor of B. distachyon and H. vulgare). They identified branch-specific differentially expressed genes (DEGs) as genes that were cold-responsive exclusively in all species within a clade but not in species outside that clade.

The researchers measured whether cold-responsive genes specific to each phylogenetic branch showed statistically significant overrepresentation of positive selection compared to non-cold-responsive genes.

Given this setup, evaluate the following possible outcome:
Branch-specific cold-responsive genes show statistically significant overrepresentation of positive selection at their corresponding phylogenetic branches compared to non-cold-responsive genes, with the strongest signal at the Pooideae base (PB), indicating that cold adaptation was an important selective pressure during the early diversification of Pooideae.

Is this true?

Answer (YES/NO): NO